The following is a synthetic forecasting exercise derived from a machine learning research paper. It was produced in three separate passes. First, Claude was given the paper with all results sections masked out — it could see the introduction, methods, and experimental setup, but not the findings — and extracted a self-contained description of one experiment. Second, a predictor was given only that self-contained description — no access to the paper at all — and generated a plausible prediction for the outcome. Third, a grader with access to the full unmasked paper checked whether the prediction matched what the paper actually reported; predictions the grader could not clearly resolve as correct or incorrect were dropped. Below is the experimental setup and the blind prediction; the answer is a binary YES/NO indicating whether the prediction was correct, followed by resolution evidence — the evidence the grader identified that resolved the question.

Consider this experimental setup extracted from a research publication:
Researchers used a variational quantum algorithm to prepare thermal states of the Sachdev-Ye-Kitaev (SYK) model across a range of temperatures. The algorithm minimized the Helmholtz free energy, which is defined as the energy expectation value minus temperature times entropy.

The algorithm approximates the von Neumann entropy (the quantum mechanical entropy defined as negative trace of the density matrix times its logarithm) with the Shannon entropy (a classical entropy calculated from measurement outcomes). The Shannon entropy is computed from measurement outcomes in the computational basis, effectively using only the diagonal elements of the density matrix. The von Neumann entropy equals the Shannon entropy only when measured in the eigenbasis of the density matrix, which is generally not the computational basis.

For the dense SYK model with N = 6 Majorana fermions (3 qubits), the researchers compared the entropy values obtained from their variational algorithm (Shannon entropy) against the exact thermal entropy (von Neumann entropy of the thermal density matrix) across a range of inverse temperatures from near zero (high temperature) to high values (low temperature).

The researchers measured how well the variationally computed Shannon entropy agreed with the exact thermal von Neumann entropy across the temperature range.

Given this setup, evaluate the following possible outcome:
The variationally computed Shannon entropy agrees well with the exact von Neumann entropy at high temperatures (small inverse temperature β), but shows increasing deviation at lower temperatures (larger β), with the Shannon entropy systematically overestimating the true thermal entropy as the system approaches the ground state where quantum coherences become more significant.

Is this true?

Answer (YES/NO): NO